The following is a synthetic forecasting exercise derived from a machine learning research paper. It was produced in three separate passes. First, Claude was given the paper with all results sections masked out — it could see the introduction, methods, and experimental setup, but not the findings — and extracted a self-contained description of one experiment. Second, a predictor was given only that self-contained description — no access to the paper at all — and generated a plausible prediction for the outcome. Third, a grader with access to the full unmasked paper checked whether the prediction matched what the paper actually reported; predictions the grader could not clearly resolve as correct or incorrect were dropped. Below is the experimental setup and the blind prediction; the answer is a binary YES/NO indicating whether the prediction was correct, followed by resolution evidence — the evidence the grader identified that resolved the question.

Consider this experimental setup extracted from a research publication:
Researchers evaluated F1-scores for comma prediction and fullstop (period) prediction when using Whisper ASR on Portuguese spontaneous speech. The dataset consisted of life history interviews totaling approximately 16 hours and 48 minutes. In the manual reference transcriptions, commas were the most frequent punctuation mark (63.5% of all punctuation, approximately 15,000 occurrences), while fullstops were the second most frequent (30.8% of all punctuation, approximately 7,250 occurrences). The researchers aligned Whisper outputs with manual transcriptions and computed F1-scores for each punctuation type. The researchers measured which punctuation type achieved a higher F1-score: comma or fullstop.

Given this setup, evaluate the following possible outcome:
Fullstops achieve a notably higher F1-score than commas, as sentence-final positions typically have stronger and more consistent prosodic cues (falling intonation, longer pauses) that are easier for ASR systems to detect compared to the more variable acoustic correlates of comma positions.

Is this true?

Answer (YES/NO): NO